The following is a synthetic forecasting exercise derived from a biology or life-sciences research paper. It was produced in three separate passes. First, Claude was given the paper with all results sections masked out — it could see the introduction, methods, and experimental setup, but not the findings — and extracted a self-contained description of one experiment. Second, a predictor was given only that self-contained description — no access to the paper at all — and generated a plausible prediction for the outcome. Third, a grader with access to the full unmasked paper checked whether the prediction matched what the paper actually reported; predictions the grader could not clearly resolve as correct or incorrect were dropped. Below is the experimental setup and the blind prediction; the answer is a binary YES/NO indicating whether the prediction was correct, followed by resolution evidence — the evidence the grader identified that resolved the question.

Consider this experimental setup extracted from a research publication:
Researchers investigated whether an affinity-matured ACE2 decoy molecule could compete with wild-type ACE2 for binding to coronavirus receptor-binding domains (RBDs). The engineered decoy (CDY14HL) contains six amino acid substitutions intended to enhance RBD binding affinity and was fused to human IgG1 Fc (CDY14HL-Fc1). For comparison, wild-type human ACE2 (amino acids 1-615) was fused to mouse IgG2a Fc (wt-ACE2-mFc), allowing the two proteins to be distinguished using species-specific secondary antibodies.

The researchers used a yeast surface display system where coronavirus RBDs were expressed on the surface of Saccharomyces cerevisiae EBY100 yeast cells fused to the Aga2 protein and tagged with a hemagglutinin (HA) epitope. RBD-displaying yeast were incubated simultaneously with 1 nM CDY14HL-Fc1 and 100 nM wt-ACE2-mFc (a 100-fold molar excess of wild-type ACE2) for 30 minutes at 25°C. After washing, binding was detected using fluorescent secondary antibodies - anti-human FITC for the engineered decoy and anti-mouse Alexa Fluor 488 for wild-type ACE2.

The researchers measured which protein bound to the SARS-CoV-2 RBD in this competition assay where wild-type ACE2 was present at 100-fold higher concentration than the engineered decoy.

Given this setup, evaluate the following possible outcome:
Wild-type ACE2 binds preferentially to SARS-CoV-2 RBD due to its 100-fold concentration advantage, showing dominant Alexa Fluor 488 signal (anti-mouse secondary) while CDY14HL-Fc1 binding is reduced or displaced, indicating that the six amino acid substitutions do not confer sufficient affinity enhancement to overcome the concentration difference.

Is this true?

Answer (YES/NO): NO